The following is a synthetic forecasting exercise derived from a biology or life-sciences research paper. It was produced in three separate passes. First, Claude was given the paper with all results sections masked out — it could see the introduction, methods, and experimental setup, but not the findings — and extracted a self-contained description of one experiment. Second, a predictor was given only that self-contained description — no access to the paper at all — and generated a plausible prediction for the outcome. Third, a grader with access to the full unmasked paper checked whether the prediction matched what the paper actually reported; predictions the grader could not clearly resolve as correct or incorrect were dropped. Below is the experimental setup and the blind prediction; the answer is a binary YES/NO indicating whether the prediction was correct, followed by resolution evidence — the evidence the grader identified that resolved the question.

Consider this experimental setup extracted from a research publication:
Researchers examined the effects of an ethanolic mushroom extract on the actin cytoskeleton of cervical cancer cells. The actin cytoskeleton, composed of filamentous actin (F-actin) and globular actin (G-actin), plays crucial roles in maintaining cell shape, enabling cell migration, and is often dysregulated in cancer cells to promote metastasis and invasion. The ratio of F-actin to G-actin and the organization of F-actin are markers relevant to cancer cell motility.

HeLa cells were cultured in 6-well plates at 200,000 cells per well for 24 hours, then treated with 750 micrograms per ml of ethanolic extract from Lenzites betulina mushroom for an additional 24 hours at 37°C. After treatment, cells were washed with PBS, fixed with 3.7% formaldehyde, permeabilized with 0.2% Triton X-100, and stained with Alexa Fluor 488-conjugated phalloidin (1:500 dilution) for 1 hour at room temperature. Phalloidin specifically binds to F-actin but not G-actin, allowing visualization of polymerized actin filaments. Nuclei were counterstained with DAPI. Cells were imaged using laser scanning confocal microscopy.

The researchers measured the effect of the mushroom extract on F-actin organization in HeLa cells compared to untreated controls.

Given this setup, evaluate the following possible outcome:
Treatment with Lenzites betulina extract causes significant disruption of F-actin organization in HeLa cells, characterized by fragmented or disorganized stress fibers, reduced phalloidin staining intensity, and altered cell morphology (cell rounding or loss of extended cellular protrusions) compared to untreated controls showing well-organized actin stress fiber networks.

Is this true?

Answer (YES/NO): YES